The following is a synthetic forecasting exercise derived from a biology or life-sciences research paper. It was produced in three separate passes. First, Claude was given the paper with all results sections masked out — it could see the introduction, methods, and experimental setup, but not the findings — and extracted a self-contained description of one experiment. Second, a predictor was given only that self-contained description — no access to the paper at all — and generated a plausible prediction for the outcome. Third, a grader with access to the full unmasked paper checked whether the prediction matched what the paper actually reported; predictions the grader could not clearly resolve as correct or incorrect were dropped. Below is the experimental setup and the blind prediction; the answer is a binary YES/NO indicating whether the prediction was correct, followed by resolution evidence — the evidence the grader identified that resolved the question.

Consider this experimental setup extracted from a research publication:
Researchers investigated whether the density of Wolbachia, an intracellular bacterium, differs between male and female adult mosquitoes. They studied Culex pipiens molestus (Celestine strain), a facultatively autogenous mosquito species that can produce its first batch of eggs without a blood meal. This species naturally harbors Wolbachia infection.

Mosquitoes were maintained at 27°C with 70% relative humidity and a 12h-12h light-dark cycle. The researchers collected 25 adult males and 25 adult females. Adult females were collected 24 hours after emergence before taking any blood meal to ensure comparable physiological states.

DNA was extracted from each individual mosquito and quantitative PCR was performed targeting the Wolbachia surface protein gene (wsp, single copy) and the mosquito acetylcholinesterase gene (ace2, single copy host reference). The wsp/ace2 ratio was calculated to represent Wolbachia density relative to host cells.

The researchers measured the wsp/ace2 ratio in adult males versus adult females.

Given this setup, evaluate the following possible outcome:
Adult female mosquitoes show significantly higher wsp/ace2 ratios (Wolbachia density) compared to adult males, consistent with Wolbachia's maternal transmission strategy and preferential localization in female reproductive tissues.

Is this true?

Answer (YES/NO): YES